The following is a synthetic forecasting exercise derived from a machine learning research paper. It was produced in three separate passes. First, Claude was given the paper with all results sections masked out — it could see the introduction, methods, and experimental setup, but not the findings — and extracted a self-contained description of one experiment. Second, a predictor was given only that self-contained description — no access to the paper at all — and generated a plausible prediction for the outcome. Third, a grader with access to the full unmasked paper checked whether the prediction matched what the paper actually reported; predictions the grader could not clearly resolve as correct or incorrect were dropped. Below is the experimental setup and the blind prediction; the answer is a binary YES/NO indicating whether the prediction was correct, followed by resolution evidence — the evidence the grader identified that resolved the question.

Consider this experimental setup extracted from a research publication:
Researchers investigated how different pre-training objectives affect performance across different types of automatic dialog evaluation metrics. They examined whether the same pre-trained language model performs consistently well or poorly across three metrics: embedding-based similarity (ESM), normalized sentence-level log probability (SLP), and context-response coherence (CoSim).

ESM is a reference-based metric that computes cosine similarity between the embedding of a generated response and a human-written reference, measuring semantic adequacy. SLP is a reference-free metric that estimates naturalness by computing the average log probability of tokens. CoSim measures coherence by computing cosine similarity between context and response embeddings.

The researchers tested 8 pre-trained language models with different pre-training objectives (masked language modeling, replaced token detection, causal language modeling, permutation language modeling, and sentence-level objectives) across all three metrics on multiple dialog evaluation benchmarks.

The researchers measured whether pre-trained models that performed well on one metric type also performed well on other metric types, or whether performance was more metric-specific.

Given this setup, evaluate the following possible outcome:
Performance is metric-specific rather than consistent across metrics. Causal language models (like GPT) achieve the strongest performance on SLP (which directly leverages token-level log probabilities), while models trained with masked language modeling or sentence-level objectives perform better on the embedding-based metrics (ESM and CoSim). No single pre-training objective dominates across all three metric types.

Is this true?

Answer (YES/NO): NO